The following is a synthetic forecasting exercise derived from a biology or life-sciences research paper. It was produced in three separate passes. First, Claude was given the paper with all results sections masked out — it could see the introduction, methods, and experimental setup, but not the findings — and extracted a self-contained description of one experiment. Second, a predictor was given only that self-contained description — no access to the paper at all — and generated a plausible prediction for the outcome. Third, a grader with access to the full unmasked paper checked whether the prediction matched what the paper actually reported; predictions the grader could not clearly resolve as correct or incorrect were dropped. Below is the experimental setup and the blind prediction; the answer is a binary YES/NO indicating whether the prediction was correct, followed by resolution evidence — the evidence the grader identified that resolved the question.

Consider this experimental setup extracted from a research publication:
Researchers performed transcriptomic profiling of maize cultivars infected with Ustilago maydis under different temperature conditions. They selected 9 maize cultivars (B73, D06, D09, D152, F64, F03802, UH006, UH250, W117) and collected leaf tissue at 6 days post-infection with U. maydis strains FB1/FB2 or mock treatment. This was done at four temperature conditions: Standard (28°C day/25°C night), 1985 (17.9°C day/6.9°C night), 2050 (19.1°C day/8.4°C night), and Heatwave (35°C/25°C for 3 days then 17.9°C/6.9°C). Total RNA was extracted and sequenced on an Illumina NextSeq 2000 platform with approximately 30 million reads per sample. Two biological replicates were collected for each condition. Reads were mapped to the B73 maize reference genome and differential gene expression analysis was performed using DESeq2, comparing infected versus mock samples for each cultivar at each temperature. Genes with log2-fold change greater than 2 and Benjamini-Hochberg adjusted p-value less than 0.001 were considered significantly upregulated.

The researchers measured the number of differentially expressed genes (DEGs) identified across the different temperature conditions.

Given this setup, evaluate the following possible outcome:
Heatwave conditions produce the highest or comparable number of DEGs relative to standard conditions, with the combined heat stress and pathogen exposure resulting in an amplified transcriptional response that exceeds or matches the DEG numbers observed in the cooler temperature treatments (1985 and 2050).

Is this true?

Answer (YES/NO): NO